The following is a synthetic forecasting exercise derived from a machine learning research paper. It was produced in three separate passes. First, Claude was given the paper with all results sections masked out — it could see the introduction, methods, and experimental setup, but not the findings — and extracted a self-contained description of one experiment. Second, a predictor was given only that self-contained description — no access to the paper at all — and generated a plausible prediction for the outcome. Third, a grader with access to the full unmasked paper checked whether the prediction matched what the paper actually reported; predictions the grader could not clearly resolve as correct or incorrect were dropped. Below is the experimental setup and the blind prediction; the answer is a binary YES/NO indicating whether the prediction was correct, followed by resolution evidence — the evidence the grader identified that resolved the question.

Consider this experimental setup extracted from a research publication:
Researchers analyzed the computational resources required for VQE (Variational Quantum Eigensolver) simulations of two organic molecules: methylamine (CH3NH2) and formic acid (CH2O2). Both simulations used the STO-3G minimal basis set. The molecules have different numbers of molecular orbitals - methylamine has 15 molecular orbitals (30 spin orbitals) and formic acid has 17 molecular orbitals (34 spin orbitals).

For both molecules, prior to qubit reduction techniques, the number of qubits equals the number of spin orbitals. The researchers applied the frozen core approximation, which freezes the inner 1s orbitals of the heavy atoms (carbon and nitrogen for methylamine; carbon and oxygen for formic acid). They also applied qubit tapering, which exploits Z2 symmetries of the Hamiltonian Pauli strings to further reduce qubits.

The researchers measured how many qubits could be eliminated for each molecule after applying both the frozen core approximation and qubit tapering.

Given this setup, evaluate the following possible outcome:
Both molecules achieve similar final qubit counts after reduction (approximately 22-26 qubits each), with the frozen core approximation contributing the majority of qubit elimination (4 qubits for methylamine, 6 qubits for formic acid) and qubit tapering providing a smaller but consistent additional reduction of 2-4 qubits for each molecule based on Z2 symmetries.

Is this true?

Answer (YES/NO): YES